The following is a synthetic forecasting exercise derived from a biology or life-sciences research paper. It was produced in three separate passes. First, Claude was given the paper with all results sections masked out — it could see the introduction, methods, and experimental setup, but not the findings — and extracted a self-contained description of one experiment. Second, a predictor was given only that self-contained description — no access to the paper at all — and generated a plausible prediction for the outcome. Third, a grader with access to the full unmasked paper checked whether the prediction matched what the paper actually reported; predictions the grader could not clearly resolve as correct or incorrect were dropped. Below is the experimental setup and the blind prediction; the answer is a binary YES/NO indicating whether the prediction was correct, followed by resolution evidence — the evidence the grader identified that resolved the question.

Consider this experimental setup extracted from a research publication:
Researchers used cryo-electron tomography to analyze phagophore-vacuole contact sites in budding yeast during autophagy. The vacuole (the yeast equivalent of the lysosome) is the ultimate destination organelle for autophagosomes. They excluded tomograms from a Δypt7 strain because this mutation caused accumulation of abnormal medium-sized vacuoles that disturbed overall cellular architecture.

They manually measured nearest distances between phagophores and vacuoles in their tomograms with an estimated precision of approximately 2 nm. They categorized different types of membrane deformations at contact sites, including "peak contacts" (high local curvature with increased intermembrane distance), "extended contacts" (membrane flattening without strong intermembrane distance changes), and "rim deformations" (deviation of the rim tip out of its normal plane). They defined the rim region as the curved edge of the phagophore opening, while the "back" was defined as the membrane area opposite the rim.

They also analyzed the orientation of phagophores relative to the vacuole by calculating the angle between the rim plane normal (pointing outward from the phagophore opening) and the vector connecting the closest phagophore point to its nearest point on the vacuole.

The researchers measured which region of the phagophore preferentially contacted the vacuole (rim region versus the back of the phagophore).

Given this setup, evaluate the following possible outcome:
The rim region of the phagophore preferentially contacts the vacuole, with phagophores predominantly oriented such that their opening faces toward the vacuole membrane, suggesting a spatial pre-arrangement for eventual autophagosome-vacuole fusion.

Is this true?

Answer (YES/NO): NO